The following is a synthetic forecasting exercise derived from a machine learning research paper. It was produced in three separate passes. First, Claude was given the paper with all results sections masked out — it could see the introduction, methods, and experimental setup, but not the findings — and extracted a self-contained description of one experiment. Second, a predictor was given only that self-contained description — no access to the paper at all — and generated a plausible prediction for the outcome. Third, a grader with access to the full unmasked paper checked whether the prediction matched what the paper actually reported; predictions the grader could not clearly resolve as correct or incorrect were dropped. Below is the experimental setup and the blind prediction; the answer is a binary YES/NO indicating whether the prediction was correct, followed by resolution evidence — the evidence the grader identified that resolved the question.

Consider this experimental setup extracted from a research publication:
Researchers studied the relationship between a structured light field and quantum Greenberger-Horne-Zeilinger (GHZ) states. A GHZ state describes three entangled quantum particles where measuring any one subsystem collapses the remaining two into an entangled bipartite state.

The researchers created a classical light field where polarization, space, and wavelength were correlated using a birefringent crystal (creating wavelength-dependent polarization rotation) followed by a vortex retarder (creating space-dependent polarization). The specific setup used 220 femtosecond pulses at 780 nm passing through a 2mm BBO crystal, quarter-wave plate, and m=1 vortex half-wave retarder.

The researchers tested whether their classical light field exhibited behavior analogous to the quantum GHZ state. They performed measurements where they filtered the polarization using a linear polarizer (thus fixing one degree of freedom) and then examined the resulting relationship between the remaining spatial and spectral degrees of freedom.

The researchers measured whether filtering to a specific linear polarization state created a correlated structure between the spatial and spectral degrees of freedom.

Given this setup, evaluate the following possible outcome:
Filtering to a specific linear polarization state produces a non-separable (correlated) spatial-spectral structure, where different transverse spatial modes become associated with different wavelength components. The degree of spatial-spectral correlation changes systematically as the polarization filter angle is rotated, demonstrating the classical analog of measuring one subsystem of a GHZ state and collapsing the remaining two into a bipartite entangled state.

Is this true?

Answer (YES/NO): YES